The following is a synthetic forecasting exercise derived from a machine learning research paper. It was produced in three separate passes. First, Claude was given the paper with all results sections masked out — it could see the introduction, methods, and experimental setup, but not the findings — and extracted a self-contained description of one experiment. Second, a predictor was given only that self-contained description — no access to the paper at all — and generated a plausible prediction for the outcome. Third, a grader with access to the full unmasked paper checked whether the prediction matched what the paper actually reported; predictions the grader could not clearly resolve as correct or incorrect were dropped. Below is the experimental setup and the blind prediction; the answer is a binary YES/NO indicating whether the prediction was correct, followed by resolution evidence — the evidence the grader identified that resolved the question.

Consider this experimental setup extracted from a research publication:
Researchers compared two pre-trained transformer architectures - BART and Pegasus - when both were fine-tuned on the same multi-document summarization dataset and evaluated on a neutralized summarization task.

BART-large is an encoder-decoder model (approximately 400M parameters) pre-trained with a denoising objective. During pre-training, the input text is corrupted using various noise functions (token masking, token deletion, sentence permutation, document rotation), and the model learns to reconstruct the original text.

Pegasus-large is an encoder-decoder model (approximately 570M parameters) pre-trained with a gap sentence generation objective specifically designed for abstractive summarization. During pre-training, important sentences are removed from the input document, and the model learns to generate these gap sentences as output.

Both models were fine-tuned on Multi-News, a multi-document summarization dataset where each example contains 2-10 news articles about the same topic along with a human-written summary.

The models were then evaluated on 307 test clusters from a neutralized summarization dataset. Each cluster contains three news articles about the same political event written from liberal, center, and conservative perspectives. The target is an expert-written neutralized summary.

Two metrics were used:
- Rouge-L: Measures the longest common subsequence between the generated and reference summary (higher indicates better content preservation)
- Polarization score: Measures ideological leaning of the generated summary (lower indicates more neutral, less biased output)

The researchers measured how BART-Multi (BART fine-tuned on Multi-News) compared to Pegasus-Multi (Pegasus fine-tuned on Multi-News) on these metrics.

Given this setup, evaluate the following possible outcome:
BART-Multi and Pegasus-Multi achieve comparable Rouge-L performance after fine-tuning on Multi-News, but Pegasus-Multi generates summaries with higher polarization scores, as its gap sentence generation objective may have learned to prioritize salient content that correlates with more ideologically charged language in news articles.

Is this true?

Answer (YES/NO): NO